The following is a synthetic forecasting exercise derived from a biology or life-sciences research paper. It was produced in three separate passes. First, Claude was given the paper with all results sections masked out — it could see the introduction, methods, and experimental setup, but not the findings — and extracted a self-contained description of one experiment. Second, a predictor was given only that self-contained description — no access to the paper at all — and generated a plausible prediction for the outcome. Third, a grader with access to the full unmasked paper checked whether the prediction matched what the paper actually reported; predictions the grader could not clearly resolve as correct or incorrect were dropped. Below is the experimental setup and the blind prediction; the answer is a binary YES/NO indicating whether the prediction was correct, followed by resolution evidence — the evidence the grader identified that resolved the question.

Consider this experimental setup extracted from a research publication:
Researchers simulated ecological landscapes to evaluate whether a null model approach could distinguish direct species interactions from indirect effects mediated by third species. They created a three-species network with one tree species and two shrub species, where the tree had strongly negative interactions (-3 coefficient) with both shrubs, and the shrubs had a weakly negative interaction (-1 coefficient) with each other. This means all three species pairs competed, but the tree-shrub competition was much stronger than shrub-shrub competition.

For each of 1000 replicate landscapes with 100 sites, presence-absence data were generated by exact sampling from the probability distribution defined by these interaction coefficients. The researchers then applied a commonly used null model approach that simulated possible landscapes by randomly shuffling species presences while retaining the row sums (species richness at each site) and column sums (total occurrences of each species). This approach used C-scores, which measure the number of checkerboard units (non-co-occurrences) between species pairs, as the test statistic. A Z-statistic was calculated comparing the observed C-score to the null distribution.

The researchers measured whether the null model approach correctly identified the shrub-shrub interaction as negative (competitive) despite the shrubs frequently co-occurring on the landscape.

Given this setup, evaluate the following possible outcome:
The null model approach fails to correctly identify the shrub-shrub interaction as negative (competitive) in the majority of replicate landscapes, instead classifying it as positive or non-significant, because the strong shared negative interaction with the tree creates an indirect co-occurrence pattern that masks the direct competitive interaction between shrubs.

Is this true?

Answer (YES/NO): YES